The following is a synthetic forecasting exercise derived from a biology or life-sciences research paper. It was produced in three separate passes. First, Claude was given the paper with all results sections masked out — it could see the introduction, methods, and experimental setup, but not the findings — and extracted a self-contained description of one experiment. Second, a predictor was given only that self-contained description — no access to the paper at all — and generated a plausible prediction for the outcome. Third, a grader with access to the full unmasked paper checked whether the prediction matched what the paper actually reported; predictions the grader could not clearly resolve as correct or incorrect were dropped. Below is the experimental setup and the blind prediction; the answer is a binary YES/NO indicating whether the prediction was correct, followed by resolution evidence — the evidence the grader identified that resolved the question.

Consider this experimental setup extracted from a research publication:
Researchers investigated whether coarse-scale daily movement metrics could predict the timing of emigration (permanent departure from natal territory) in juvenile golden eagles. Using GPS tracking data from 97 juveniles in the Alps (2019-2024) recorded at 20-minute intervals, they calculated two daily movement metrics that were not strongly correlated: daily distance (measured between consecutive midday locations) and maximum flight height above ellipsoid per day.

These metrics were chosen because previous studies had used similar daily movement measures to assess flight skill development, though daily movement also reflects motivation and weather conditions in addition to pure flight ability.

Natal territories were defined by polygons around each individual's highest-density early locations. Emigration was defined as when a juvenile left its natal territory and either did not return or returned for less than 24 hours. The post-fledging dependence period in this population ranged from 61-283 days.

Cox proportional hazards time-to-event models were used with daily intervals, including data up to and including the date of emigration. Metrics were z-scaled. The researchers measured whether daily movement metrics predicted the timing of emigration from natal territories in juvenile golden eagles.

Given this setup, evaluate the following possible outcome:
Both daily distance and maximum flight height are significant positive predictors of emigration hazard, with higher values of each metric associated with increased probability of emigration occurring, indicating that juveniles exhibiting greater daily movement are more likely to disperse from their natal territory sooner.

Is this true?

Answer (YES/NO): NO